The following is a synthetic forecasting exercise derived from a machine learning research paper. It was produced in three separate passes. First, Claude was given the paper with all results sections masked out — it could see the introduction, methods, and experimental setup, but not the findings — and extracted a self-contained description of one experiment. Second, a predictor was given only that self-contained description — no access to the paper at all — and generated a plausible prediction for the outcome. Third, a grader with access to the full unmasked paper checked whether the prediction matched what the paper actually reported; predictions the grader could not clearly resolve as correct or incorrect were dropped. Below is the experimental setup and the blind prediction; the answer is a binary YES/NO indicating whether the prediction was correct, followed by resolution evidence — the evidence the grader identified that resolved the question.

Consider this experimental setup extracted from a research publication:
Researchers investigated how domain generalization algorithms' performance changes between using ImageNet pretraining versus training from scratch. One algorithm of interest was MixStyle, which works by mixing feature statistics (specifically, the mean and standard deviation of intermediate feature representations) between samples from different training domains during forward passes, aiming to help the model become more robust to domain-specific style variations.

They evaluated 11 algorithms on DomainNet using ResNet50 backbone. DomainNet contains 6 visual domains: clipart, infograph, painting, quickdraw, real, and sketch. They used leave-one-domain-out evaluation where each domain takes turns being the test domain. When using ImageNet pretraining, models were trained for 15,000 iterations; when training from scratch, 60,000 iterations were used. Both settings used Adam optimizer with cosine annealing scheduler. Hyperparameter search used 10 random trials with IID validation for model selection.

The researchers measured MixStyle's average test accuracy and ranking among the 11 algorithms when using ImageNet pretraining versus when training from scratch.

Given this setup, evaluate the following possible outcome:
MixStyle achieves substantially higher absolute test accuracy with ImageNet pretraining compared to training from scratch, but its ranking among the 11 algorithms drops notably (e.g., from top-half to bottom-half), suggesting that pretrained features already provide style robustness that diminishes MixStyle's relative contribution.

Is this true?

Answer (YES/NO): NO